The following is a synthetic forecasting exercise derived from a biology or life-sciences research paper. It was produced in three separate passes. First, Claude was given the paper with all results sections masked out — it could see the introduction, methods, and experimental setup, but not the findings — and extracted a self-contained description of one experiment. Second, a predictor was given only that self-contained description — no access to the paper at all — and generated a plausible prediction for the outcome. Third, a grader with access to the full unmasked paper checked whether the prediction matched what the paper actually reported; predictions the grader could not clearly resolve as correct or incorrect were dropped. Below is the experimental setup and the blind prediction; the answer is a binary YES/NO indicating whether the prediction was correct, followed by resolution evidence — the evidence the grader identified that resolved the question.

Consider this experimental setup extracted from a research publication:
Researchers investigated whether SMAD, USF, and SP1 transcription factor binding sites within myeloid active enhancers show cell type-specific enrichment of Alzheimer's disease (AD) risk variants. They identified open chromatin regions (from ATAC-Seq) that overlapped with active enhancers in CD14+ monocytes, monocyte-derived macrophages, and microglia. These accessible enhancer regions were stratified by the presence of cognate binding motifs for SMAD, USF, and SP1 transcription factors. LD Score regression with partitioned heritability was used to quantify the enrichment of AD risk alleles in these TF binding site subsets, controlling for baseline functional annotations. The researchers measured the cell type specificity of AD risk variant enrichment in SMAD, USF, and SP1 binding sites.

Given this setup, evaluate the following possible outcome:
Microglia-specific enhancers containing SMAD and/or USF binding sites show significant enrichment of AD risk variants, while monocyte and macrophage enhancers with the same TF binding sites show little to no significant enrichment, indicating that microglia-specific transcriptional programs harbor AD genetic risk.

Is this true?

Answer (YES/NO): YES